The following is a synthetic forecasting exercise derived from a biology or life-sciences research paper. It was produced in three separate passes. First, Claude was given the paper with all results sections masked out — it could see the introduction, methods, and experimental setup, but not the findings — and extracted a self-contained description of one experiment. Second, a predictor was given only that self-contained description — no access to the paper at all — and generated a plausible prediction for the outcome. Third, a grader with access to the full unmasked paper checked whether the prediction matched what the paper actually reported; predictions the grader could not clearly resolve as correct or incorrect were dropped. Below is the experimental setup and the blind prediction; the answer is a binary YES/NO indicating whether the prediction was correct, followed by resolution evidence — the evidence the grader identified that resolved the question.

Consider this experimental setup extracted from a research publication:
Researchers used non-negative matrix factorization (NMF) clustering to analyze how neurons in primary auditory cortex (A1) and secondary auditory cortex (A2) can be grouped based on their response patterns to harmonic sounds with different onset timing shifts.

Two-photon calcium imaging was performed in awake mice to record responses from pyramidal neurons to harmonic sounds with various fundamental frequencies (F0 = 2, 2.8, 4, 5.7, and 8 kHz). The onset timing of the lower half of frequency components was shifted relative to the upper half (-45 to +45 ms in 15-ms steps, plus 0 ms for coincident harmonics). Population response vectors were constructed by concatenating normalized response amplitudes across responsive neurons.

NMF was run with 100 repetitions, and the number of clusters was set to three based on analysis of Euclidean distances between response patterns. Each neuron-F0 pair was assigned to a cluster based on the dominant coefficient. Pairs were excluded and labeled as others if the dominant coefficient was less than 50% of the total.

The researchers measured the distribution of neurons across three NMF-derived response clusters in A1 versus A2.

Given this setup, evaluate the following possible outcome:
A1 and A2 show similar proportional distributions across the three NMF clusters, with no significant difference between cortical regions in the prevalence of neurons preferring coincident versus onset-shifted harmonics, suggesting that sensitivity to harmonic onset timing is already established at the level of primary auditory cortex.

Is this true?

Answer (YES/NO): NO